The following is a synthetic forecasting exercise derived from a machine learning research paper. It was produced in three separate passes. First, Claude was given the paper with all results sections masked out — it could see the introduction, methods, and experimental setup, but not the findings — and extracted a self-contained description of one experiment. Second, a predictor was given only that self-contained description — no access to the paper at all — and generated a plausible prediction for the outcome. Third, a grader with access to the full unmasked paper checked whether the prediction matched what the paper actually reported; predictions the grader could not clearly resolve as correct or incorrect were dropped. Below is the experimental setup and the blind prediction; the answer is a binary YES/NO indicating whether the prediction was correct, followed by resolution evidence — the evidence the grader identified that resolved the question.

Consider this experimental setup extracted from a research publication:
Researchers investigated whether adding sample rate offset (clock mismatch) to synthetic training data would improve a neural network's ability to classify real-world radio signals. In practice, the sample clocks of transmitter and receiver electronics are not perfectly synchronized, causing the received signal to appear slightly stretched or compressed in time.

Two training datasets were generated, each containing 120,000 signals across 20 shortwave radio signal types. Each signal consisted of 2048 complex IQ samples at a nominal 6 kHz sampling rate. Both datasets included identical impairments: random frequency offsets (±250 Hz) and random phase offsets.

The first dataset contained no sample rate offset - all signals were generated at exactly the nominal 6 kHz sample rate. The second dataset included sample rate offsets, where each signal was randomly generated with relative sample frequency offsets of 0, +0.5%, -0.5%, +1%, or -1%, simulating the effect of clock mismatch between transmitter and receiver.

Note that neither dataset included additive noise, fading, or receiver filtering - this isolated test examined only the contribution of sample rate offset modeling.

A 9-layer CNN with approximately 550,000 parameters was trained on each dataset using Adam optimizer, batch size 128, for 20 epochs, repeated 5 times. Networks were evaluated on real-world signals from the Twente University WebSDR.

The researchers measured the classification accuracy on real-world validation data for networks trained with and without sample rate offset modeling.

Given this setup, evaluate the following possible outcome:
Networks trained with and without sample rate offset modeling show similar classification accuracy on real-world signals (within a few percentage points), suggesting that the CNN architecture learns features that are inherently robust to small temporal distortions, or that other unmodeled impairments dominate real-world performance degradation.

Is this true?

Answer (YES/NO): YES